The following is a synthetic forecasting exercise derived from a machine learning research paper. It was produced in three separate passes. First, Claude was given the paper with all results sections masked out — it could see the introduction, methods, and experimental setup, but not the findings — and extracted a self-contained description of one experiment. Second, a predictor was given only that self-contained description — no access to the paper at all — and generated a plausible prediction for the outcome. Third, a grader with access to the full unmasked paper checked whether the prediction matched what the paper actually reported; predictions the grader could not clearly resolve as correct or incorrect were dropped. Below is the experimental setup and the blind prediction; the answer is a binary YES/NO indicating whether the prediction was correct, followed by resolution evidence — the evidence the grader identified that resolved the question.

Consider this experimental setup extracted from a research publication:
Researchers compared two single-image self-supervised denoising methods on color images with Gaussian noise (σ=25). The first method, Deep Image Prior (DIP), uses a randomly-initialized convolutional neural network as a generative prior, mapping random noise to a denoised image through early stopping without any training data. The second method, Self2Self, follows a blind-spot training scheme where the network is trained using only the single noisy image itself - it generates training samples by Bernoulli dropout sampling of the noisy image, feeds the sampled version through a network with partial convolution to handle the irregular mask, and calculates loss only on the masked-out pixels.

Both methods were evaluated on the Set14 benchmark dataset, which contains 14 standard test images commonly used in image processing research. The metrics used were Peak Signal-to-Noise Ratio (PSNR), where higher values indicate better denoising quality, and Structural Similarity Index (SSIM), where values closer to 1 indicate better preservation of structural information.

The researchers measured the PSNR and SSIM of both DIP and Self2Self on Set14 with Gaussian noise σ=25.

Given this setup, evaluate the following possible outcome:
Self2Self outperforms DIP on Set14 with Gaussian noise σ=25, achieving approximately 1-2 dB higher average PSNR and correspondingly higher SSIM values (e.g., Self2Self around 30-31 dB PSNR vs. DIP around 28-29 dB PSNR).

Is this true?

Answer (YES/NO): YES